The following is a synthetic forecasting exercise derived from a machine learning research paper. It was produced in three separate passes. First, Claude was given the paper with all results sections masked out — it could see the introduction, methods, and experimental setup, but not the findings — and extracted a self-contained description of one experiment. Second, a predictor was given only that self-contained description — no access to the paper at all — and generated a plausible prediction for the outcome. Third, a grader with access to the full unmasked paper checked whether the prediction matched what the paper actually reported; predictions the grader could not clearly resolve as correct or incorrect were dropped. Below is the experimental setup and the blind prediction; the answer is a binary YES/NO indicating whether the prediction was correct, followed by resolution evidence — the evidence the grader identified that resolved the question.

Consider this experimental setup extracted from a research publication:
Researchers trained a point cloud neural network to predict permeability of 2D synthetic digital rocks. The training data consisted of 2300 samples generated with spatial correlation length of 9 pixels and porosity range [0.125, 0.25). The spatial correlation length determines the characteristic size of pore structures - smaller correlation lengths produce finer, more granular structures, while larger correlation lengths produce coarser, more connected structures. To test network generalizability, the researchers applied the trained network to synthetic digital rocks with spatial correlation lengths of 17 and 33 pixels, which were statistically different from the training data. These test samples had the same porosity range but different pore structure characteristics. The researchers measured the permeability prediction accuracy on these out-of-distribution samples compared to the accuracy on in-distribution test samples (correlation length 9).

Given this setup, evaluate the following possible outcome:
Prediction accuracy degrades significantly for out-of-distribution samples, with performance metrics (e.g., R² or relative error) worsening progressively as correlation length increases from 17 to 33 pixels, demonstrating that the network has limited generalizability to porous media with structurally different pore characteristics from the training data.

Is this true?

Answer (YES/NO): YES